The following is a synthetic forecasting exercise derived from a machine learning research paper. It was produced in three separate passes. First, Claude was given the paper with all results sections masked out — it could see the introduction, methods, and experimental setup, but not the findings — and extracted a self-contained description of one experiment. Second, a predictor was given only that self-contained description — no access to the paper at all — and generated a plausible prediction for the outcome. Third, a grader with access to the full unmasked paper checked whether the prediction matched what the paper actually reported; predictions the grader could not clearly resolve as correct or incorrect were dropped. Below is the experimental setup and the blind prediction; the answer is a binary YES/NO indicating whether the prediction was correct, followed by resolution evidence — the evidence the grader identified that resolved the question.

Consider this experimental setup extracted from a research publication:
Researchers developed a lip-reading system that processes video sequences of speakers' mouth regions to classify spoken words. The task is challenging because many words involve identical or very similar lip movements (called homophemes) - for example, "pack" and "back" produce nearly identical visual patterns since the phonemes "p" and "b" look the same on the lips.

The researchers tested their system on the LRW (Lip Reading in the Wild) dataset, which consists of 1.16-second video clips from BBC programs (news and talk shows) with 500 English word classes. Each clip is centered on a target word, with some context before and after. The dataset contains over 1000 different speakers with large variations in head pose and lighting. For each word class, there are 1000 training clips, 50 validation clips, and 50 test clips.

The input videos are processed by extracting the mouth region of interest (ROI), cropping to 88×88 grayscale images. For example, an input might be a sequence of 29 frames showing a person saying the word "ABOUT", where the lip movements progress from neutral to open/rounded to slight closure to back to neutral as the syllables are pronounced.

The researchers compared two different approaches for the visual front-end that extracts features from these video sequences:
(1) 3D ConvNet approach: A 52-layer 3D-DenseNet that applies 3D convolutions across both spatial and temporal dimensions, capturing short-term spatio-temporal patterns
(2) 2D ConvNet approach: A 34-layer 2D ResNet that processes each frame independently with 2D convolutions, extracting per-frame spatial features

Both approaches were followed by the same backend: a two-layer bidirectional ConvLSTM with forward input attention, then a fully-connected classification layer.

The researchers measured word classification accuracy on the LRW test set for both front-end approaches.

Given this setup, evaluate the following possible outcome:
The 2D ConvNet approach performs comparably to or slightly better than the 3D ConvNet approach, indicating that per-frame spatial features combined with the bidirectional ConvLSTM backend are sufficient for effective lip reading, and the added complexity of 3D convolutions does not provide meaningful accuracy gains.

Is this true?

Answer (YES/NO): YES